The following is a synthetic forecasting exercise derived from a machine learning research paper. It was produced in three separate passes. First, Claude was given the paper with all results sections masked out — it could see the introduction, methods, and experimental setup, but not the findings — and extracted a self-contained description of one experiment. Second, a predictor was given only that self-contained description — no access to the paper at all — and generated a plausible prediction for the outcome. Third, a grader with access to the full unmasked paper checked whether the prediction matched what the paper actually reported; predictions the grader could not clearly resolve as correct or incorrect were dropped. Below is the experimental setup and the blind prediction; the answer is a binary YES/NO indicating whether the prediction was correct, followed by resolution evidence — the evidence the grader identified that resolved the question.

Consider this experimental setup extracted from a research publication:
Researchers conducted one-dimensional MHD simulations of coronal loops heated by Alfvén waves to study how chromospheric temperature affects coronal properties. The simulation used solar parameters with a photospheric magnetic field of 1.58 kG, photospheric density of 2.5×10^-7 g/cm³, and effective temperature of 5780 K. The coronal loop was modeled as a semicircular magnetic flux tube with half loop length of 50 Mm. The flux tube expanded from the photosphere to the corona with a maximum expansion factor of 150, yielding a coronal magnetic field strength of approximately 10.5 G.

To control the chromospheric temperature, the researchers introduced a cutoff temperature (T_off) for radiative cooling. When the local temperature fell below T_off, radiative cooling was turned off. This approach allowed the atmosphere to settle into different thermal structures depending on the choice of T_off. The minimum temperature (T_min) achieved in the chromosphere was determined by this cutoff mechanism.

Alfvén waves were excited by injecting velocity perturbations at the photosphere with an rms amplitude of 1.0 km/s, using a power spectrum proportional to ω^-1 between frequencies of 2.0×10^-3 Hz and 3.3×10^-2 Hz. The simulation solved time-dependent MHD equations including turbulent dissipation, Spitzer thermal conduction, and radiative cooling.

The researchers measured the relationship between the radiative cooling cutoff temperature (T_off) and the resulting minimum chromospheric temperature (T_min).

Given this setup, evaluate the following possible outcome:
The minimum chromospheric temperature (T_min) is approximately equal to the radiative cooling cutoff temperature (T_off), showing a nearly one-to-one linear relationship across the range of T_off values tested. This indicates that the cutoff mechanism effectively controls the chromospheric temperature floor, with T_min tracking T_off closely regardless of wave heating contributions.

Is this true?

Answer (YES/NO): NO